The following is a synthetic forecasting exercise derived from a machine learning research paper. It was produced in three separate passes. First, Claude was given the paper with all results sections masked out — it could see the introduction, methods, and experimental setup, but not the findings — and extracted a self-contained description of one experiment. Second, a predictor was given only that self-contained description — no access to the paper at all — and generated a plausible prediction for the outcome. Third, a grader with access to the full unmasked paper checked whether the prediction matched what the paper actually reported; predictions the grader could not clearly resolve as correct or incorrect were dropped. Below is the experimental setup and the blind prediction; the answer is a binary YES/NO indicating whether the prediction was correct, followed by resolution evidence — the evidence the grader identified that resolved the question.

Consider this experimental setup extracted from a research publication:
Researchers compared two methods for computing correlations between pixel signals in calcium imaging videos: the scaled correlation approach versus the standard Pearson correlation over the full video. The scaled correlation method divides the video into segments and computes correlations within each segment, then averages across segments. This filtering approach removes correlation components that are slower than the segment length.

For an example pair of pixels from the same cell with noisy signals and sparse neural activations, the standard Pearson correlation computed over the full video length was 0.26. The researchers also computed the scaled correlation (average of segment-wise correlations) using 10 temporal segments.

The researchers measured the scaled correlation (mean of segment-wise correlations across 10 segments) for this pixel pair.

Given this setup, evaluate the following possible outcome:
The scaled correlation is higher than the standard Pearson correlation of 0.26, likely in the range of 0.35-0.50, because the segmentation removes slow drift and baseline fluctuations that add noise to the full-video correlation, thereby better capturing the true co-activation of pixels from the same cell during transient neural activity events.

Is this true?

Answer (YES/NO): NO